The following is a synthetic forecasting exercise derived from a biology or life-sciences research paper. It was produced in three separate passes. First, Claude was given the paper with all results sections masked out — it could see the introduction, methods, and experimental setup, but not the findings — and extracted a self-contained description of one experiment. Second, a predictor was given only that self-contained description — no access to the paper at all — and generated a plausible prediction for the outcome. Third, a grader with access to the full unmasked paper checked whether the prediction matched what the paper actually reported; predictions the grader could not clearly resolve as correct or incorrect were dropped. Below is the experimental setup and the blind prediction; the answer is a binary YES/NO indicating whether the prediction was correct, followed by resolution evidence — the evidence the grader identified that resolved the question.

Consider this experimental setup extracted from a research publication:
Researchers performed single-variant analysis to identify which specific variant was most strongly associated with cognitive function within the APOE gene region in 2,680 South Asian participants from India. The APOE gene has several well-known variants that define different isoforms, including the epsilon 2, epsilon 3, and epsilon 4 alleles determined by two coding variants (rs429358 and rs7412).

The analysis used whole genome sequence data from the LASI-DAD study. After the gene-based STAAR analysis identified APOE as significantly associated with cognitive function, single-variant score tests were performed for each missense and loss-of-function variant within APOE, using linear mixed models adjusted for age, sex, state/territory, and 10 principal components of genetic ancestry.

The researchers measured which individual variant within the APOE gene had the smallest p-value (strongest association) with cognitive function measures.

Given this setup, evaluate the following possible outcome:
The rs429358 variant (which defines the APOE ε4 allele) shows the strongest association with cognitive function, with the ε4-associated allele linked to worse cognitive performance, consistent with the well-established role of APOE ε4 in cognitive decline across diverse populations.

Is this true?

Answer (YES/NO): YES